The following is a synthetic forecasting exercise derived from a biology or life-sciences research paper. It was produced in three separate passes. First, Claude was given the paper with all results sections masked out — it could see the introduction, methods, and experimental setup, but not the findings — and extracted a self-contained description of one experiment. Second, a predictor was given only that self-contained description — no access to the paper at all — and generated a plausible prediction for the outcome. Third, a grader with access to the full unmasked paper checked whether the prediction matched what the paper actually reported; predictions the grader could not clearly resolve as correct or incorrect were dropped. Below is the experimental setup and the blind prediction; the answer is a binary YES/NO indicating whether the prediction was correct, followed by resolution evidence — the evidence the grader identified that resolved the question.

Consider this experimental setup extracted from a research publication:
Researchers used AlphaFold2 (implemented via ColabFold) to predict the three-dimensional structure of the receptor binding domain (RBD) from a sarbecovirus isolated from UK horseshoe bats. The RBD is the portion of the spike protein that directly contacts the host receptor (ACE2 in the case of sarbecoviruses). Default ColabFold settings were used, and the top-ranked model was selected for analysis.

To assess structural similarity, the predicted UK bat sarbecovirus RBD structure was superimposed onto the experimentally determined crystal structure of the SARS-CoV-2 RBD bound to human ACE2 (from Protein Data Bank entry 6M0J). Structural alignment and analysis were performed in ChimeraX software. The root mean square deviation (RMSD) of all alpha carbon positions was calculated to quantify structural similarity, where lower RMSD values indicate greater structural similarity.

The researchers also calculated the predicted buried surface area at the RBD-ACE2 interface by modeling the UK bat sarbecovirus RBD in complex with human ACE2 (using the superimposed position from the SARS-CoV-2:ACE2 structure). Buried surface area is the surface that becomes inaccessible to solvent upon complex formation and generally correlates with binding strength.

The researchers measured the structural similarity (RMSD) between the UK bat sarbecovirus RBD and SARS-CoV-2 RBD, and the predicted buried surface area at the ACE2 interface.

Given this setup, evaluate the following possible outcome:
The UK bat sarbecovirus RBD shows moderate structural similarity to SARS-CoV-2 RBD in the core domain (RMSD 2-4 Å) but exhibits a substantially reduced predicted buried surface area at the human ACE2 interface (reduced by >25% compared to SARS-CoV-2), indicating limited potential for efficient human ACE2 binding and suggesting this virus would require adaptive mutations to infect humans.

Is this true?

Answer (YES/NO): NO